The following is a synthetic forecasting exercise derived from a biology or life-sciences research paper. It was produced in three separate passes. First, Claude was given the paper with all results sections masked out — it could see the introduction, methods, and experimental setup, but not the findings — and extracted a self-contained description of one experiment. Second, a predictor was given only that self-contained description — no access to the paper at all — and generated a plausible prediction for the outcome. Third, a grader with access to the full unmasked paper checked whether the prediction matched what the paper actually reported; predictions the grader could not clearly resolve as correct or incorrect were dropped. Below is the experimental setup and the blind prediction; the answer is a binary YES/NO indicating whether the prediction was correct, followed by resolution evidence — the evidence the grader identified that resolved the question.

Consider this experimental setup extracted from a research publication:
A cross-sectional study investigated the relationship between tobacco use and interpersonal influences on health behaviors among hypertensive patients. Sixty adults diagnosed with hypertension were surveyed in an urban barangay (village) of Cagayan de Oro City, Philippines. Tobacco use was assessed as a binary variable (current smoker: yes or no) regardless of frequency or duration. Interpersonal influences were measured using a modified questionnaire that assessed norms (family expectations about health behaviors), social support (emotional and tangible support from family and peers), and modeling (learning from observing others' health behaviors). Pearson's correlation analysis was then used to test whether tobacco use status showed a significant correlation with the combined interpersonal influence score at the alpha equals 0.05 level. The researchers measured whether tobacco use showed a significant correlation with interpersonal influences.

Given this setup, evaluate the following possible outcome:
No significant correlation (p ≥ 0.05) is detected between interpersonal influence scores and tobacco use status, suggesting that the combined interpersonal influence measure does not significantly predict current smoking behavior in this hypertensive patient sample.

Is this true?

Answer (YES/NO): YES